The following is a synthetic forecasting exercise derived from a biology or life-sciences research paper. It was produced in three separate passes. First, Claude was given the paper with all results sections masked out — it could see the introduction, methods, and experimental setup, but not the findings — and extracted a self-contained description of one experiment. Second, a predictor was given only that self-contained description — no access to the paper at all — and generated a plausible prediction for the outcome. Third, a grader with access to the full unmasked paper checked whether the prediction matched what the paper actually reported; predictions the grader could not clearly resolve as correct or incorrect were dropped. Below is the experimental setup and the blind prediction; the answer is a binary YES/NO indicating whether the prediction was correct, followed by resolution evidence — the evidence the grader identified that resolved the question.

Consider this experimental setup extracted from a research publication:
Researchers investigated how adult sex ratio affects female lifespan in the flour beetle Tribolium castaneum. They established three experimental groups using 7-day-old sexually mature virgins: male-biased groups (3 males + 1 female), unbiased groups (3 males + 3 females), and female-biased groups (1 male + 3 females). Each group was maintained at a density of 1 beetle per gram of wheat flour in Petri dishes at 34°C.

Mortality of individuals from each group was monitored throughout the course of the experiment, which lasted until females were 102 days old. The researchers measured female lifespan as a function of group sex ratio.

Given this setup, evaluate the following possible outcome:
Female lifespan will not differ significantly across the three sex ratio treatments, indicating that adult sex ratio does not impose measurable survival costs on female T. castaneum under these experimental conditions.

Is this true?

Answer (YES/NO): NO